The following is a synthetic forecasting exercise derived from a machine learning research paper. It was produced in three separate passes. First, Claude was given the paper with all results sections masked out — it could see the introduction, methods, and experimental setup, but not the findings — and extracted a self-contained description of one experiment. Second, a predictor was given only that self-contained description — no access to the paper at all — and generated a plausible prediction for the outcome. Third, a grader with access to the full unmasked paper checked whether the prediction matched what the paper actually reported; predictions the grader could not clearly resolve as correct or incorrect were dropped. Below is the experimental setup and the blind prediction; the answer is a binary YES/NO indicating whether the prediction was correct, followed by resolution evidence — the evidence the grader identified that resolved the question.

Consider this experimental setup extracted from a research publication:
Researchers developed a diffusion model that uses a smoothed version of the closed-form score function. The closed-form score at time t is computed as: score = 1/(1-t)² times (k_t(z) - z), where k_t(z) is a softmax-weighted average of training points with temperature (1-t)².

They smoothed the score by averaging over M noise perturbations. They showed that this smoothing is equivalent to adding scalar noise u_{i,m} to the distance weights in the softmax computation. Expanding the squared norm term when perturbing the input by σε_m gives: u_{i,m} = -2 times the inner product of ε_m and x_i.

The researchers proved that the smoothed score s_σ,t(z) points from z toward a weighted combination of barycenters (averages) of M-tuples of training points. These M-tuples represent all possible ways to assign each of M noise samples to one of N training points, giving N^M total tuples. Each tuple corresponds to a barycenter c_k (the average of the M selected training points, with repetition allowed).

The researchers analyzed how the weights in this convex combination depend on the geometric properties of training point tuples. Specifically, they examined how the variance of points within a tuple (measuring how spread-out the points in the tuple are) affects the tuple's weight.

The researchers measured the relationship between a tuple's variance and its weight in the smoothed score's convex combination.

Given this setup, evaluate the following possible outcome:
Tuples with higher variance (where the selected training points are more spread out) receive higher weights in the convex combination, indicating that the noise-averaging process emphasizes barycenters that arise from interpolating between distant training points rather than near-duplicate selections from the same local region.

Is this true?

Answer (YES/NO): NO